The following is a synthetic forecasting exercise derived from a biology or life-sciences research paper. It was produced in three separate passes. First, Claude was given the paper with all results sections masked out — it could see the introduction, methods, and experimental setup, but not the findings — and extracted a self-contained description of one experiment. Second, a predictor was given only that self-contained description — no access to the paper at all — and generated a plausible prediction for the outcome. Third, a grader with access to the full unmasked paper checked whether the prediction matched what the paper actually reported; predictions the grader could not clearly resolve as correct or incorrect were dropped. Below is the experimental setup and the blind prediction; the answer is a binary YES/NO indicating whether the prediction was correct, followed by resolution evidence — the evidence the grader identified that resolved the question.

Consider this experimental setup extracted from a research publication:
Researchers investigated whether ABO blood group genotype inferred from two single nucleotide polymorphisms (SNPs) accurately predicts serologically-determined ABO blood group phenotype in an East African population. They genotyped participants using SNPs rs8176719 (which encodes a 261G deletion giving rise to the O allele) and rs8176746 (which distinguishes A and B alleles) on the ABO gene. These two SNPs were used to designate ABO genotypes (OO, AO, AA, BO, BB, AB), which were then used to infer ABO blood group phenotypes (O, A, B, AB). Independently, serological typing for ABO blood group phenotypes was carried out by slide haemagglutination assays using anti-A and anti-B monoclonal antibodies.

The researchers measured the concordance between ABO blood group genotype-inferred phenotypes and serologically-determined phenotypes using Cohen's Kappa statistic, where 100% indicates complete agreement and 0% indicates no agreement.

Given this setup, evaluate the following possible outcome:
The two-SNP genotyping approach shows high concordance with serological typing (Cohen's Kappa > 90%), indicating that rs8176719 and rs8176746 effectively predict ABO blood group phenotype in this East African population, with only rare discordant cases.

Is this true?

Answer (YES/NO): YES